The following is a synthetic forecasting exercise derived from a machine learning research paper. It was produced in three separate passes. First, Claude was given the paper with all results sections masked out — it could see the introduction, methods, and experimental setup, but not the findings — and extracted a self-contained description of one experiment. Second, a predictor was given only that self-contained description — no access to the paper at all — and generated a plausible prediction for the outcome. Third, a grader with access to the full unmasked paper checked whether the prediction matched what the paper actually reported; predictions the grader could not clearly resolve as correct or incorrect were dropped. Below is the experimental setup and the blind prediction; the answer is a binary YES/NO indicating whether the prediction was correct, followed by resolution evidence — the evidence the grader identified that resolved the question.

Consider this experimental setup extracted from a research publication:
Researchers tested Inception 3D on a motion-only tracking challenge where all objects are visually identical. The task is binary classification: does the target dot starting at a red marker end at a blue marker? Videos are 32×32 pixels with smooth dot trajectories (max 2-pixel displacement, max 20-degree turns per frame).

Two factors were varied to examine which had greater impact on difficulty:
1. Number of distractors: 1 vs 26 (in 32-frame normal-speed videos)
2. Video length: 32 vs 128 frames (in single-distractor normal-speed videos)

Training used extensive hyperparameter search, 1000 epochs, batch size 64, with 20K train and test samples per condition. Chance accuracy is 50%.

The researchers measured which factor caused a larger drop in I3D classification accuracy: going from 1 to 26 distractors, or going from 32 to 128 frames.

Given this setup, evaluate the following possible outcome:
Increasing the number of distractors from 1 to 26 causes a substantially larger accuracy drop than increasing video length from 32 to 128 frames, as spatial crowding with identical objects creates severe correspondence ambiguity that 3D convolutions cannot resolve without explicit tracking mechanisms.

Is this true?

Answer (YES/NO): NO